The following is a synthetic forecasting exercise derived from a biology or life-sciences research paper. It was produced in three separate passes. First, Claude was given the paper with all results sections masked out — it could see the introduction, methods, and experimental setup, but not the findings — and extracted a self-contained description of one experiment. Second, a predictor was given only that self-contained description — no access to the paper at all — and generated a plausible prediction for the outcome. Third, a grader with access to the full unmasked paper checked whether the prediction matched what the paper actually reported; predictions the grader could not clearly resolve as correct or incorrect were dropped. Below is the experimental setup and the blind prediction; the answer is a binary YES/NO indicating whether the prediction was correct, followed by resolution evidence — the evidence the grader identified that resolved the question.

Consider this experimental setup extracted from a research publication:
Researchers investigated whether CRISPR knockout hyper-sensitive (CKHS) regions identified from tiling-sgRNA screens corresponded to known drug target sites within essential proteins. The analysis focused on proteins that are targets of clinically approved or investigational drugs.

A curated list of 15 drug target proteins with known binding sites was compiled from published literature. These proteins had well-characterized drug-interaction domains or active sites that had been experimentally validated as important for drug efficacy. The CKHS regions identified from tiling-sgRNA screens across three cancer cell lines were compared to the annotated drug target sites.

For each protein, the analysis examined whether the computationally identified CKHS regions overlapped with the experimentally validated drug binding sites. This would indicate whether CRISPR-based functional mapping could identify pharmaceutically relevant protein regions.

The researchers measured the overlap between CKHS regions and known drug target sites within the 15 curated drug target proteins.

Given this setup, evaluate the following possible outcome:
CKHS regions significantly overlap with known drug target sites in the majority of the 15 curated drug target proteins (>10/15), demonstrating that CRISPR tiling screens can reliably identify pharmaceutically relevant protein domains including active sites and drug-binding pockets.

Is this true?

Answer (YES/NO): YES